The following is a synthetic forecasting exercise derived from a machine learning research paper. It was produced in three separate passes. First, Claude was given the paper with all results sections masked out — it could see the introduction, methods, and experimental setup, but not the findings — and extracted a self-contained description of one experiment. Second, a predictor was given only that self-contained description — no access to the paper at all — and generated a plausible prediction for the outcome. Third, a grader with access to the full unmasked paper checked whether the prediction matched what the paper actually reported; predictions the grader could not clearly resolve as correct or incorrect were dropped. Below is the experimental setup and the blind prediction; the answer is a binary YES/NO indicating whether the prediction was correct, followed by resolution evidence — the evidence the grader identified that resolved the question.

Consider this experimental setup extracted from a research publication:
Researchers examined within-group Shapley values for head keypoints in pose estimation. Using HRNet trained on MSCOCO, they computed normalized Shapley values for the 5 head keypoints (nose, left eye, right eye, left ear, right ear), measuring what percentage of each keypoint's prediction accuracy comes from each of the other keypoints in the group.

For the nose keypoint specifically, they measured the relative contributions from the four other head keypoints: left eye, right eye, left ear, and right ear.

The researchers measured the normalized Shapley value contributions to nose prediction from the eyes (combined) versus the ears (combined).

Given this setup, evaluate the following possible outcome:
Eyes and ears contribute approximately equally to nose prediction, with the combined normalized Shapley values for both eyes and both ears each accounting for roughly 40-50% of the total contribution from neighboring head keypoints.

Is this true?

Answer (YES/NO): NO